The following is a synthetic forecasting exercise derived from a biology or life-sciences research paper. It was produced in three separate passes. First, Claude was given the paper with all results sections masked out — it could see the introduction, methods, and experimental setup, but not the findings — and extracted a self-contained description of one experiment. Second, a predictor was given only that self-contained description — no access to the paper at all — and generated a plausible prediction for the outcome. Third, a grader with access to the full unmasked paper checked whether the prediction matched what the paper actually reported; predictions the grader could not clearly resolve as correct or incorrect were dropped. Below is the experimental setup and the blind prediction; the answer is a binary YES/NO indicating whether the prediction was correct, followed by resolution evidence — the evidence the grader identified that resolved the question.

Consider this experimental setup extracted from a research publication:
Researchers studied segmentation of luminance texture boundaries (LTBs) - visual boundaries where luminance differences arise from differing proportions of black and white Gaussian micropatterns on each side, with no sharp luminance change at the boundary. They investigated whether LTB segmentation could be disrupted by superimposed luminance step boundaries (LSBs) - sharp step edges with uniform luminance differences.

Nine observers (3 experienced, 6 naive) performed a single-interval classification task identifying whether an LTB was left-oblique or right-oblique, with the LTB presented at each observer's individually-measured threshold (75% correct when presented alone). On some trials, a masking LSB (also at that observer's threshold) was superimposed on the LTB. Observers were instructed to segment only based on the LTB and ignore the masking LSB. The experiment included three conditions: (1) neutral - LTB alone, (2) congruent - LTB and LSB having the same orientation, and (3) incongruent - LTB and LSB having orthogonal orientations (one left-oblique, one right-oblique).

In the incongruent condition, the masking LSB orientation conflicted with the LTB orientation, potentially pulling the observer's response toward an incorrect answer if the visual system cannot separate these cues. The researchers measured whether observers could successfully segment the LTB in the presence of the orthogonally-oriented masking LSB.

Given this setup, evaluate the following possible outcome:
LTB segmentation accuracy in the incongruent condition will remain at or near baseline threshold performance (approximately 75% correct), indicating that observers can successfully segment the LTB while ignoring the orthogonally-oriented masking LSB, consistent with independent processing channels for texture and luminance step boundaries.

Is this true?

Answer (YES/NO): NO